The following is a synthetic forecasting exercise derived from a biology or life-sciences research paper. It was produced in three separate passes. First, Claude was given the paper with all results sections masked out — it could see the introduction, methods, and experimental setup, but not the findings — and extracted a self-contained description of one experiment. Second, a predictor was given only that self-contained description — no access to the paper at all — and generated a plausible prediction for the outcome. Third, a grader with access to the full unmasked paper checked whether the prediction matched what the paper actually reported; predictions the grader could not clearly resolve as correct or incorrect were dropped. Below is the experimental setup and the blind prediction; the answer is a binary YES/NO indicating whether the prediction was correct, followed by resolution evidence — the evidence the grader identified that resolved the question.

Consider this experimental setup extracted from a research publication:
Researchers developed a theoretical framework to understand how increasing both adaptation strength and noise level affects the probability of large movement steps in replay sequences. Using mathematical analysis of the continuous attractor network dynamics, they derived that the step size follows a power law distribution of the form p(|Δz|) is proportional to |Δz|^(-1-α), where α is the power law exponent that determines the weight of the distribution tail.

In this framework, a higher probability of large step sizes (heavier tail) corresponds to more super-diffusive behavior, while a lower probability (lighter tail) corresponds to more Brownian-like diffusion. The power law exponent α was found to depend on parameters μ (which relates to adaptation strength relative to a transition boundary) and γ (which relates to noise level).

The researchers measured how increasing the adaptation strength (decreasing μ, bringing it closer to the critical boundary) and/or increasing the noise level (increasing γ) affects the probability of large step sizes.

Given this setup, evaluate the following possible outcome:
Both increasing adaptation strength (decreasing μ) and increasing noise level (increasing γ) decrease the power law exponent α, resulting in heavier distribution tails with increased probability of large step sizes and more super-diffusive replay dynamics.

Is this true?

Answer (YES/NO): YES